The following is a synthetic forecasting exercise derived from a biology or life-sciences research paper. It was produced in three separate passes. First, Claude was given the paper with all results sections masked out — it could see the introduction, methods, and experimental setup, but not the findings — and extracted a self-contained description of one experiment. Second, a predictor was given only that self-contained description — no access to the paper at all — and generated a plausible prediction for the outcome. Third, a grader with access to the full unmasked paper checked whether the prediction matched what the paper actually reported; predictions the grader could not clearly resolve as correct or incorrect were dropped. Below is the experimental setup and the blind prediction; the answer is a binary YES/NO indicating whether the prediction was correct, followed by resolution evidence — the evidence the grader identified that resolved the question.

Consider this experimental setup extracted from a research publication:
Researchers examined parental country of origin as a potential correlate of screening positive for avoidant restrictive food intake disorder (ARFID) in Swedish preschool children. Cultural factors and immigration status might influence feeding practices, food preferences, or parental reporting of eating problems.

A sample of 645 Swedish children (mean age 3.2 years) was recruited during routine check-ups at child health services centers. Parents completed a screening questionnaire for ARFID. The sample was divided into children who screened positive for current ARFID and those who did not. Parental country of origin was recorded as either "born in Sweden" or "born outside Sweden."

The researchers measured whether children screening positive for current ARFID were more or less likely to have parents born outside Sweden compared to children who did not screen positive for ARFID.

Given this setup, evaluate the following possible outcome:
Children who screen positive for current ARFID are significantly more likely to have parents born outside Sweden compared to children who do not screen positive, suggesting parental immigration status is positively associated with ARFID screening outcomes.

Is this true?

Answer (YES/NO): YES